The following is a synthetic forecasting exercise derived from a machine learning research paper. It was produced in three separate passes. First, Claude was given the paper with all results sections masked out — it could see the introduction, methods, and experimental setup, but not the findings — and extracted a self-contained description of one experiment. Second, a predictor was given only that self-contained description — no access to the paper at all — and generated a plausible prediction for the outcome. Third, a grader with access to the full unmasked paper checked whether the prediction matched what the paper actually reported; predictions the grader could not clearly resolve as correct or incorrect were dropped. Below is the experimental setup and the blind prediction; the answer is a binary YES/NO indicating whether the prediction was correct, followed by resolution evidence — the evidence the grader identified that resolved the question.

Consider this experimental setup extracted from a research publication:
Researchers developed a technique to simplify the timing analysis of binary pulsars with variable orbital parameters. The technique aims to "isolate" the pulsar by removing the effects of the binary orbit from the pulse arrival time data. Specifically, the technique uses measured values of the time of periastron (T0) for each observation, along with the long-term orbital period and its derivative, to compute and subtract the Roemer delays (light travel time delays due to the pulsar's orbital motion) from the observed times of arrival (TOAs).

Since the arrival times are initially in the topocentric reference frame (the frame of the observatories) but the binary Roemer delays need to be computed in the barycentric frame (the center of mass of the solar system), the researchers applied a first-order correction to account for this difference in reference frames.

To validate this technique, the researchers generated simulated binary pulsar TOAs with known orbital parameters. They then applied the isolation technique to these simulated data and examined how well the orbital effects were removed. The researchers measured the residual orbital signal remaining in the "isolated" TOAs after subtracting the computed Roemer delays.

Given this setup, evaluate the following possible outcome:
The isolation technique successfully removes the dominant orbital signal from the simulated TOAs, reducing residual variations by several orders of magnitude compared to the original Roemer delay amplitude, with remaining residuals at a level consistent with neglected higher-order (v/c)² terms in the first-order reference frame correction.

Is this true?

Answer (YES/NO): NO